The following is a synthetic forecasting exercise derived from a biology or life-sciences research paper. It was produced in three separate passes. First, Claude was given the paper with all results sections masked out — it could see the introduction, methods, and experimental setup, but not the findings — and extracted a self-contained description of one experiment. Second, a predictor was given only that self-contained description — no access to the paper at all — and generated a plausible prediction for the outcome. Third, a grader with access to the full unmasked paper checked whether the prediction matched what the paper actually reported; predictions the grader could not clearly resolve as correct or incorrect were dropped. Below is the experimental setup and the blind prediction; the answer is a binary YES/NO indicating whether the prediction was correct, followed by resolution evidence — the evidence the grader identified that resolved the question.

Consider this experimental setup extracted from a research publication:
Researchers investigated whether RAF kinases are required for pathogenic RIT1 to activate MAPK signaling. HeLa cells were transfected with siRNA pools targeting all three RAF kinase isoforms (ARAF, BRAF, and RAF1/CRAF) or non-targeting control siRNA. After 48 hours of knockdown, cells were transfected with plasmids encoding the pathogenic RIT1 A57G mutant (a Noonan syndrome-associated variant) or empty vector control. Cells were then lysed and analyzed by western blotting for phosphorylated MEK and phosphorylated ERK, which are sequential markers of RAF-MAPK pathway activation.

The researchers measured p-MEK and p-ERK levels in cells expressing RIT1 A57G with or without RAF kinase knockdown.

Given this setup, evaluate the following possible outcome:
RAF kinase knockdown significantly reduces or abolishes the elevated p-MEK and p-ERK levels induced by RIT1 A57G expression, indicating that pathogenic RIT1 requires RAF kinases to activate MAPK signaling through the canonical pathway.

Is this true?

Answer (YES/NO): YES